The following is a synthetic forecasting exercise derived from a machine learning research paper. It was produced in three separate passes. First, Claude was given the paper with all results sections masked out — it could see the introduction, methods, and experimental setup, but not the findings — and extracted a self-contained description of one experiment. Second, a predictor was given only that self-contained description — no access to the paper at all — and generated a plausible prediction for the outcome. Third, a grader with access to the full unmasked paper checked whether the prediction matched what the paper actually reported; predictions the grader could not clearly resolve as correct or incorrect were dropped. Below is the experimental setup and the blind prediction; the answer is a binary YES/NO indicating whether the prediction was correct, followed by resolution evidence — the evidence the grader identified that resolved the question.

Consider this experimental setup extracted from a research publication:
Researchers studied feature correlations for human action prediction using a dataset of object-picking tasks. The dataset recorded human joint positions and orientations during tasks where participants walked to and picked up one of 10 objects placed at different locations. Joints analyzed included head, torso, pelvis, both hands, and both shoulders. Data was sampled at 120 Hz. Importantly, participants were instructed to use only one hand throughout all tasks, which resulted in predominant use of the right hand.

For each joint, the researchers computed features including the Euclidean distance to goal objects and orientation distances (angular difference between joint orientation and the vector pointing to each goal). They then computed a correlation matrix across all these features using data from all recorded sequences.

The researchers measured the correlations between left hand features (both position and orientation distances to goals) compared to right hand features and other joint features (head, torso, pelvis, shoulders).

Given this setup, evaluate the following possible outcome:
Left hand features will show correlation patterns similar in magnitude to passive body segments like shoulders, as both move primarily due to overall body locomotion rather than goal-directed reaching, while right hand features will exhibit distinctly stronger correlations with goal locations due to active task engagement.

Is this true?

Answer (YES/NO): NO